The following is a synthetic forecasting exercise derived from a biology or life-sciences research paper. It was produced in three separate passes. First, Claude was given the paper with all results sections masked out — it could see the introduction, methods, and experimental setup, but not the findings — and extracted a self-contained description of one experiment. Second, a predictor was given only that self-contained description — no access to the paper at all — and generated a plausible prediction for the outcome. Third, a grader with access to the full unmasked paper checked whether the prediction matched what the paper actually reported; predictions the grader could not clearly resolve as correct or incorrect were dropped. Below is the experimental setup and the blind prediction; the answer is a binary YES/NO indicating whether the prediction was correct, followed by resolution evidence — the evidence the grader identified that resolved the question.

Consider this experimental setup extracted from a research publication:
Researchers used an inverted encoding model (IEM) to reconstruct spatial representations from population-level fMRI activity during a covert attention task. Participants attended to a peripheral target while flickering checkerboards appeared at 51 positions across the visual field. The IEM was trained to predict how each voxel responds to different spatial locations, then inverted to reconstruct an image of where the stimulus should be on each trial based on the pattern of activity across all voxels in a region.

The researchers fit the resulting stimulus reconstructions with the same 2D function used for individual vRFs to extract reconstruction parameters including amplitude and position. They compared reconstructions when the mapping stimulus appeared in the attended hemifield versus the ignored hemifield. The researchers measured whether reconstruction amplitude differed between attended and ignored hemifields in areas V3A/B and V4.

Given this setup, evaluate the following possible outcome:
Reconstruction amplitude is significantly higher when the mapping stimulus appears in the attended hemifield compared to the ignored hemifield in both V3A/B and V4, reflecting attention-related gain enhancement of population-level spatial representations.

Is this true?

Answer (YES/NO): YES